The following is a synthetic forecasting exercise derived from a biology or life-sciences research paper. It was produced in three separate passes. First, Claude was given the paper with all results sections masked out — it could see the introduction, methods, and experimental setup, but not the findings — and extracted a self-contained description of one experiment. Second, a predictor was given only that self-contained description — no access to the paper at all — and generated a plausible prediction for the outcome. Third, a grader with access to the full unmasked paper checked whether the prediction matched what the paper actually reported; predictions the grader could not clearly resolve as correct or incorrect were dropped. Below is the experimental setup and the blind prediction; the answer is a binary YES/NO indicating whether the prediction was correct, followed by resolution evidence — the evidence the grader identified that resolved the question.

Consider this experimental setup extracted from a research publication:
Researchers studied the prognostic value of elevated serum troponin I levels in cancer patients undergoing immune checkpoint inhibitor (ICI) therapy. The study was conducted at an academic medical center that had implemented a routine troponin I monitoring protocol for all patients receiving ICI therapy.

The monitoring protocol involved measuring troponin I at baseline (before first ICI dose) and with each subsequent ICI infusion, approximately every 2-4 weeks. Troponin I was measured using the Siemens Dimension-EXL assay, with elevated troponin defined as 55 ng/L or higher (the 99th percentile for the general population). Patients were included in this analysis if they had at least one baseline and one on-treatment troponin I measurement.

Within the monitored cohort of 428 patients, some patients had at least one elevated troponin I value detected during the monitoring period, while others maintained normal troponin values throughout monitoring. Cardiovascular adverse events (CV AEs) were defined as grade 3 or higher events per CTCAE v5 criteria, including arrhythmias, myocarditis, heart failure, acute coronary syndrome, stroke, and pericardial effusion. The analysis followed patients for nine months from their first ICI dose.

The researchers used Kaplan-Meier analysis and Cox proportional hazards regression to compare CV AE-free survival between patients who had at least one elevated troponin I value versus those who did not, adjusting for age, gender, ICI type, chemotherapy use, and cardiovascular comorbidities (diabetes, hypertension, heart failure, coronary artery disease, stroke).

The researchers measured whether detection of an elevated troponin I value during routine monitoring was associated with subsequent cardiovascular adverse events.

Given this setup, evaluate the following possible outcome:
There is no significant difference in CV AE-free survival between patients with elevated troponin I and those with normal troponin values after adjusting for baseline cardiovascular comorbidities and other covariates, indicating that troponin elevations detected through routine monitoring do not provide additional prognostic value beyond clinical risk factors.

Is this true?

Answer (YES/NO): NO